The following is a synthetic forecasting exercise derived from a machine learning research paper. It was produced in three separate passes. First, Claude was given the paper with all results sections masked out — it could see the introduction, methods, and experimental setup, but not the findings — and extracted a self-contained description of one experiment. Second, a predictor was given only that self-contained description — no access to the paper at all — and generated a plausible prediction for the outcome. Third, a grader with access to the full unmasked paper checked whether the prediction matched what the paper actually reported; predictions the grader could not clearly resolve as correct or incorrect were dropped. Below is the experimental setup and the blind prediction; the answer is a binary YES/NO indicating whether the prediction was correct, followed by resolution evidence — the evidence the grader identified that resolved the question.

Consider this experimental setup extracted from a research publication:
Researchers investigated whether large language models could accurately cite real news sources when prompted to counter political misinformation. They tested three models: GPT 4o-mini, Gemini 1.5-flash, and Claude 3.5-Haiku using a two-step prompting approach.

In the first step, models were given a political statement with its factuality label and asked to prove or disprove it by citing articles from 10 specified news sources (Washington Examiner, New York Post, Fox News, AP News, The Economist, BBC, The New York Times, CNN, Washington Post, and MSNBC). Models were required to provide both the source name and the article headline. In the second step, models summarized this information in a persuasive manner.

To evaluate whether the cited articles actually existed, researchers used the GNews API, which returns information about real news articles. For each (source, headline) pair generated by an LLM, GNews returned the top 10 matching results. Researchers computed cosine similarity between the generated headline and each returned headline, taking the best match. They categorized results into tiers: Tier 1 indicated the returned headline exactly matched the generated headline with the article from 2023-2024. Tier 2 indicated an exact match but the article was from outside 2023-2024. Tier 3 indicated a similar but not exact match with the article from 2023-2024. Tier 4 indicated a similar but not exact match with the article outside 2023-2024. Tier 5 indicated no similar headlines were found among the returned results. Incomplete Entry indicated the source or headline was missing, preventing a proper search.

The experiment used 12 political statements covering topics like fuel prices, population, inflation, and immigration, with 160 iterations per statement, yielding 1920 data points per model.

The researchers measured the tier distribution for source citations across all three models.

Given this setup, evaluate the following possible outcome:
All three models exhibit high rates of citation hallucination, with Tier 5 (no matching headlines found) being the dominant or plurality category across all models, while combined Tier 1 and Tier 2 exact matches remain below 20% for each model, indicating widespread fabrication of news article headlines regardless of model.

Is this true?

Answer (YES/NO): YES